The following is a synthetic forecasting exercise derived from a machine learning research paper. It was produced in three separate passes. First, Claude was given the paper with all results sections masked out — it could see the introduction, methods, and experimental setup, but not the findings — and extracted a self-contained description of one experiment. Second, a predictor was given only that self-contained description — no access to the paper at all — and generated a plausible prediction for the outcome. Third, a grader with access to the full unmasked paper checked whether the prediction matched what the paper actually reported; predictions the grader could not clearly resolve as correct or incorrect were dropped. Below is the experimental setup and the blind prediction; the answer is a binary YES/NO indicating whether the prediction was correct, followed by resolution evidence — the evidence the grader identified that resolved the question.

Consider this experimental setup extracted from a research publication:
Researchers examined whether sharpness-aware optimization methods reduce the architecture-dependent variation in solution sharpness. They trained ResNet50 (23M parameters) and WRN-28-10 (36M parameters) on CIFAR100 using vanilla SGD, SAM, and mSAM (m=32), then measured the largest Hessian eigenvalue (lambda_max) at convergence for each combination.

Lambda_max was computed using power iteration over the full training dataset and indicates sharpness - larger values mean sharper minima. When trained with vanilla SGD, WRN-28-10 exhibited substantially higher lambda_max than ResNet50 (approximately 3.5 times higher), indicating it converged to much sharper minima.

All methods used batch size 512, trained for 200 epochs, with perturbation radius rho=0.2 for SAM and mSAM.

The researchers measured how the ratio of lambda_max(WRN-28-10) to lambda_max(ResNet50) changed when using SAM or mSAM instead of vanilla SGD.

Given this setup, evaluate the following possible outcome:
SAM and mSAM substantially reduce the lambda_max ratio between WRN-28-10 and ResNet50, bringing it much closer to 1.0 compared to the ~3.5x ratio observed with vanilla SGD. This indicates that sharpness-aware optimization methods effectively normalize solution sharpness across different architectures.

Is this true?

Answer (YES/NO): YES